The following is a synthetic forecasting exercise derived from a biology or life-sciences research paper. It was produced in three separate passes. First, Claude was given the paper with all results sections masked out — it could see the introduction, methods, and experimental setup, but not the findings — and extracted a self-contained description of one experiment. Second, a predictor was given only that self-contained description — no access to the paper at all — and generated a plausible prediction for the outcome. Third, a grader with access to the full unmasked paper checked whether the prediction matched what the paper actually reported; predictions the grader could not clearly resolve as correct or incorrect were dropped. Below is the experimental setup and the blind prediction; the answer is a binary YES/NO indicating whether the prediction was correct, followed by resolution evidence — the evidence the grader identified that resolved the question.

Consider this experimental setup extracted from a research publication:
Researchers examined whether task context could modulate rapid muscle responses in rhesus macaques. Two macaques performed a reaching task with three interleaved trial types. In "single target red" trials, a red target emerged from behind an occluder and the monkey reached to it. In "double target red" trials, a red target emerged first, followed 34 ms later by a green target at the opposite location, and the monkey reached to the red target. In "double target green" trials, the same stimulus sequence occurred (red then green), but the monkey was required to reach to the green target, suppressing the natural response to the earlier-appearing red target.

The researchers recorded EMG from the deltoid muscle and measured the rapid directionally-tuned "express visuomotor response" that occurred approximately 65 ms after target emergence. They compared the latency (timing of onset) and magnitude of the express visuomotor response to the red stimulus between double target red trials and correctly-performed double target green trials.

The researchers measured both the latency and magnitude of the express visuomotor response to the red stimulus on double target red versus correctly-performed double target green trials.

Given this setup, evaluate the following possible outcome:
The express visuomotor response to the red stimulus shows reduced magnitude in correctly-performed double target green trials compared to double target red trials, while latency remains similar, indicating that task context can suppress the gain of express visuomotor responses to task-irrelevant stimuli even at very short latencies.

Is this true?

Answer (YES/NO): YES